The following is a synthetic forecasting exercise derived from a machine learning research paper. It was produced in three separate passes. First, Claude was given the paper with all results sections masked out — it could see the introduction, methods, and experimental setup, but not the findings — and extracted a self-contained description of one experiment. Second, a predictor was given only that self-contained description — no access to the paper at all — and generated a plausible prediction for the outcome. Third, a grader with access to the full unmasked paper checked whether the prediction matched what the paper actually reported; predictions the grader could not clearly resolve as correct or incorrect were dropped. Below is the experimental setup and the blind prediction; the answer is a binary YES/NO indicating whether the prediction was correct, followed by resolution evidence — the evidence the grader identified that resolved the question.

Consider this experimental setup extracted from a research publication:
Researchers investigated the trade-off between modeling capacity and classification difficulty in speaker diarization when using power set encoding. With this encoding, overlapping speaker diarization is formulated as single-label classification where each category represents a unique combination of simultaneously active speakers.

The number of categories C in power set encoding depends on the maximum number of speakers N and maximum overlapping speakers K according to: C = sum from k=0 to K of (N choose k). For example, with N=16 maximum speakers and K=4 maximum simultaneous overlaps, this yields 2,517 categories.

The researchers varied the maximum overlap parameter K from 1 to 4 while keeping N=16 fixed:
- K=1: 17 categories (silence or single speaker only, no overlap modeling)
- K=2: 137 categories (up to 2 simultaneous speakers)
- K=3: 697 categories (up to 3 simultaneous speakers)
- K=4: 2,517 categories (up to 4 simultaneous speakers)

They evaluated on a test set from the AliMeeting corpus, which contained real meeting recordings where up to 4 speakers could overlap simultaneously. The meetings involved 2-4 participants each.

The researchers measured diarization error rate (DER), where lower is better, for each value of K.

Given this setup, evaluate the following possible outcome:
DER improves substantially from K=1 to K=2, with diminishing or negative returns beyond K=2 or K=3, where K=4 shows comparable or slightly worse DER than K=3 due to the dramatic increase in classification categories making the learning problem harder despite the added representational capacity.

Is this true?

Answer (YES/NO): NO